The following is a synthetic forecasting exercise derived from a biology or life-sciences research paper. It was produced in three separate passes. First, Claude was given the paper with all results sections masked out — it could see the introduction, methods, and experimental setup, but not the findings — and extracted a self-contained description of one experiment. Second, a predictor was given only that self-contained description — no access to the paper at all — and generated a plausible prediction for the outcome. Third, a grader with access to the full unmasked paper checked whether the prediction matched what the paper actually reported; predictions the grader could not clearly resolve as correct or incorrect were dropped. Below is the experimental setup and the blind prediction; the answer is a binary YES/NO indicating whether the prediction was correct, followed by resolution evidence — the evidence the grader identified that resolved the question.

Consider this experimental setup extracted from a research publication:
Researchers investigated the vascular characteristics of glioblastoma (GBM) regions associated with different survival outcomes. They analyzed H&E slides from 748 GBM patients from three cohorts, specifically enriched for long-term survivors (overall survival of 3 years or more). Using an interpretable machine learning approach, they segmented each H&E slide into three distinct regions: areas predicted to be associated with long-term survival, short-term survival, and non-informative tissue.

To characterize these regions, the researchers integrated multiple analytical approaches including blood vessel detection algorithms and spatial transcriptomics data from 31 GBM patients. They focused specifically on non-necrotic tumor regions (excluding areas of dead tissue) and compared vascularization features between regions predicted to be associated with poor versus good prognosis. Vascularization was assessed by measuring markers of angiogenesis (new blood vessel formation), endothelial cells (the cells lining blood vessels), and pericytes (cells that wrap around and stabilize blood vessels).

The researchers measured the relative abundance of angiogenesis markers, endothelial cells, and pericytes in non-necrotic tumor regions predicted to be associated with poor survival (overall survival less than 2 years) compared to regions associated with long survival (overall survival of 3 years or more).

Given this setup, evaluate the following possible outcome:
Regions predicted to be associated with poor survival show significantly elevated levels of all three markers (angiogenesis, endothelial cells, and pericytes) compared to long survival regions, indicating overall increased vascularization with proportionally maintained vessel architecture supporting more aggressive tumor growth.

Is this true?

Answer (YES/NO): NO